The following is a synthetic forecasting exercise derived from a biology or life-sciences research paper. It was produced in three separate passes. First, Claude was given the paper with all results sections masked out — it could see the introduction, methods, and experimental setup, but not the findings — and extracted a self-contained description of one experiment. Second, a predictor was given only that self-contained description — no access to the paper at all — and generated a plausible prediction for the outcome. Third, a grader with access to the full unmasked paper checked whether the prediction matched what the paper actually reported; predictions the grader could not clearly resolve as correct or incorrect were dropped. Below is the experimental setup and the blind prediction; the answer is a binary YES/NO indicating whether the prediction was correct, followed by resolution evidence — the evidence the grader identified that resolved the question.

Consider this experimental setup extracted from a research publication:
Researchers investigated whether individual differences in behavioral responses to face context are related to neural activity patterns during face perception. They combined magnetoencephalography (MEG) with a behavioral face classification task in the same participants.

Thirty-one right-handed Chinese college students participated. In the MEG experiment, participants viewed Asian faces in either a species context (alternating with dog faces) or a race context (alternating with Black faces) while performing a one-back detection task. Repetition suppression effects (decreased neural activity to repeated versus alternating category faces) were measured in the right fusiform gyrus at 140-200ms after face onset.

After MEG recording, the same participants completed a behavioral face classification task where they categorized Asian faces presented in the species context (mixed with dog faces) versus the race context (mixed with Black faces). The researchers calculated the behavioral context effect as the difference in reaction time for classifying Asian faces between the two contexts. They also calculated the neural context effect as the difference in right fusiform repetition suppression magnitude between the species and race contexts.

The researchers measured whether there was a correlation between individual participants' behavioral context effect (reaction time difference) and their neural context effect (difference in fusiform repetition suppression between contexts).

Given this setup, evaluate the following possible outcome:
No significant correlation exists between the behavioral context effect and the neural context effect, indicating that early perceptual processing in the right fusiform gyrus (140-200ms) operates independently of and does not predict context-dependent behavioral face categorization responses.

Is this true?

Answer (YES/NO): NO